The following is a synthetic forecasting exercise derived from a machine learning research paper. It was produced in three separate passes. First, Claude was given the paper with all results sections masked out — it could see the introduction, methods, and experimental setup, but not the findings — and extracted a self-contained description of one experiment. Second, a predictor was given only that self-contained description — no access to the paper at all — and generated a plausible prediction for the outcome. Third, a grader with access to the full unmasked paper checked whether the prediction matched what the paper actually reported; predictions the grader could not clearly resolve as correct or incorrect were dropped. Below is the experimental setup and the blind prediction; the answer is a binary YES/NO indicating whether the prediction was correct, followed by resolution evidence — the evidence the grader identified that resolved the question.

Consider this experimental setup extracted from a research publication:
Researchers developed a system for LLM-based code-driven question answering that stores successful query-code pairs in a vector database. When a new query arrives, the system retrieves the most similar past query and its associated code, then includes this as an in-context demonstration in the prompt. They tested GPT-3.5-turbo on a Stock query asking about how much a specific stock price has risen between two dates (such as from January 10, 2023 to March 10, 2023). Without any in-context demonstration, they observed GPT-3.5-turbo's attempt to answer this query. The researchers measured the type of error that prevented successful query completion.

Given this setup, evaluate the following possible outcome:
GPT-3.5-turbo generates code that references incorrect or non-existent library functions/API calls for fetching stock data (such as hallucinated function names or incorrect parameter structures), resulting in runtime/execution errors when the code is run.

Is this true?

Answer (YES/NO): NO